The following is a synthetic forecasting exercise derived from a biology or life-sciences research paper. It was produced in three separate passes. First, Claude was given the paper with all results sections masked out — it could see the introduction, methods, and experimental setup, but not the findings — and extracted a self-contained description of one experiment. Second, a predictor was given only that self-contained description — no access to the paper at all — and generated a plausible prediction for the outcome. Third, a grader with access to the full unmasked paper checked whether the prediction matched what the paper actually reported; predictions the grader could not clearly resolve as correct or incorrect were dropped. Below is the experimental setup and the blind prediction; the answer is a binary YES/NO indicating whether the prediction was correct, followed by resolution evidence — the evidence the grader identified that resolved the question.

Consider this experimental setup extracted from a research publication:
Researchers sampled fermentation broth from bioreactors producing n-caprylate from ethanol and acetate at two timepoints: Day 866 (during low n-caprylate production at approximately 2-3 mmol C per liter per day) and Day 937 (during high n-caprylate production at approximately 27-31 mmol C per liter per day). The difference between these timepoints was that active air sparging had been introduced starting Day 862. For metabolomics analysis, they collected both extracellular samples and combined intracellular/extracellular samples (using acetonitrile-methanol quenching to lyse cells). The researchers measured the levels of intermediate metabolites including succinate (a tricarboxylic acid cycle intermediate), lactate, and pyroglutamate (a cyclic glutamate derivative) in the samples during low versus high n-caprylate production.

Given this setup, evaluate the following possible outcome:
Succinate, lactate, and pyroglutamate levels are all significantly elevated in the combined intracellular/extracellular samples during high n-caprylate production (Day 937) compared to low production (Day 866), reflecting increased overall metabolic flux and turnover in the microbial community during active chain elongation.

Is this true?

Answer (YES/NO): NO